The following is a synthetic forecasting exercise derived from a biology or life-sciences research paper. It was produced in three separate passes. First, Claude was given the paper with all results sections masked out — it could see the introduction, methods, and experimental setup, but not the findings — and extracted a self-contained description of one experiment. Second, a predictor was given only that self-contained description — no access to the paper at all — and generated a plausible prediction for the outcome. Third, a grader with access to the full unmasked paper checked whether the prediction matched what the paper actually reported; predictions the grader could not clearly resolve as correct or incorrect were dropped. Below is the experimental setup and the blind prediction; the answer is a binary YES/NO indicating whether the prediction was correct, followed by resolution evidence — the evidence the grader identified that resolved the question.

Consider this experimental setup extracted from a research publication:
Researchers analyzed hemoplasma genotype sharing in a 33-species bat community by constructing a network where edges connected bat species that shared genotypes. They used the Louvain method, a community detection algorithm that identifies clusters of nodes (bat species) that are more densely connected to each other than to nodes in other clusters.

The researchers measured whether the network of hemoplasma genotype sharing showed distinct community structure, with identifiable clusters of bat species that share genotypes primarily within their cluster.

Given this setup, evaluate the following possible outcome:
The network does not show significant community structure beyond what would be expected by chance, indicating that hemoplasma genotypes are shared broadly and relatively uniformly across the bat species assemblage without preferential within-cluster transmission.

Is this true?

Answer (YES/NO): NO